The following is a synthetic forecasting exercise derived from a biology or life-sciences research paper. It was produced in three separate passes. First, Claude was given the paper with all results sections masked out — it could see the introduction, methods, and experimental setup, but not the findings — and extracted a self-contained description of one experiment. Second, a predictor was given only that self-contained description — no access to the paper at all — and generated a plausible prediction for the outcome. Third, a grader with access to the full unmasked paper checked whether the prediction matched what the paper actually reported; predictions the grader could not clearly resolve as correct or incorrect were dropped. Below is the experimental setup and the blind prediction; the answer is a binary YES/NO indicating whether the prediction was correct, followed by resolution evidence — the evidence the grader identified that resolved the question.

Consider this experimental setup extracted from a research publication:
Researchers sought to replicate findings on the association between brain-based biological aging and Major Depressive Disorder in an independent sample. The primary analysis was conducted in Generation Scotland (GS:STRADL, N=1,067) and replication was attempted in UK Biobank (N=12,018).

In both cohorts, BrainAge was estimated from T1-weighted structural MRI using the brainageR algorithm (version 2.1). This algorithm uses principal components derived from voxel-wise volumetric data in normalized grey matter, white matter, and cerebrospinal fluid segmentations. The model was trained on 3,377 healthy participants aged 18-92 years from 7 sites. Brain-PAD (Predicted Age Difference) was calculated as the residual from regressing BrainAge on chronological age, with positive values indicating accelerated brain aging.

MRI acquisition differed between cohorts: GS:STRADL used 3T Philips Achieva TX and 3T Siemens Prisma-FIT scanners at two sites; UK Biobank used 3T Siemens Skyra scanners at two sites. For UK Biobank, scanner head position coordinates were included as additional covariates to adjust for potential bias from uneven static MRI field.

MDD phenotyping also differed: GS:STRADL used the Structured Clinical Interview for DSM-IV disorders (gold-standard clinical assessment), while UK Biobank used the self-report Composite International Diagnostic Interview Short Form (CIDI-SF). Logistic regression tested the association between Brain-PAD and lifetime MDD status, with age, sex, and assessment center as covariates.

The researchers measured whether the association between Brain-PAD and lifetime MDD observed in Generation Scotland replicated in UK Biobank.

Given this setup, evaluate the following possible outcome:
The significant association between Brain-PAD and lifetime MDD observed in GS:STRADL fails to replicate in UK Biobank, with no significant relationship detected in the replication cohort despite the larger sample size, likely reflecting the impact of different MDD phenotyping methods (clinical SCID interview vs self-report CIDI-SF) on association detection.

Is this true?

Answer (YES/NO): NO